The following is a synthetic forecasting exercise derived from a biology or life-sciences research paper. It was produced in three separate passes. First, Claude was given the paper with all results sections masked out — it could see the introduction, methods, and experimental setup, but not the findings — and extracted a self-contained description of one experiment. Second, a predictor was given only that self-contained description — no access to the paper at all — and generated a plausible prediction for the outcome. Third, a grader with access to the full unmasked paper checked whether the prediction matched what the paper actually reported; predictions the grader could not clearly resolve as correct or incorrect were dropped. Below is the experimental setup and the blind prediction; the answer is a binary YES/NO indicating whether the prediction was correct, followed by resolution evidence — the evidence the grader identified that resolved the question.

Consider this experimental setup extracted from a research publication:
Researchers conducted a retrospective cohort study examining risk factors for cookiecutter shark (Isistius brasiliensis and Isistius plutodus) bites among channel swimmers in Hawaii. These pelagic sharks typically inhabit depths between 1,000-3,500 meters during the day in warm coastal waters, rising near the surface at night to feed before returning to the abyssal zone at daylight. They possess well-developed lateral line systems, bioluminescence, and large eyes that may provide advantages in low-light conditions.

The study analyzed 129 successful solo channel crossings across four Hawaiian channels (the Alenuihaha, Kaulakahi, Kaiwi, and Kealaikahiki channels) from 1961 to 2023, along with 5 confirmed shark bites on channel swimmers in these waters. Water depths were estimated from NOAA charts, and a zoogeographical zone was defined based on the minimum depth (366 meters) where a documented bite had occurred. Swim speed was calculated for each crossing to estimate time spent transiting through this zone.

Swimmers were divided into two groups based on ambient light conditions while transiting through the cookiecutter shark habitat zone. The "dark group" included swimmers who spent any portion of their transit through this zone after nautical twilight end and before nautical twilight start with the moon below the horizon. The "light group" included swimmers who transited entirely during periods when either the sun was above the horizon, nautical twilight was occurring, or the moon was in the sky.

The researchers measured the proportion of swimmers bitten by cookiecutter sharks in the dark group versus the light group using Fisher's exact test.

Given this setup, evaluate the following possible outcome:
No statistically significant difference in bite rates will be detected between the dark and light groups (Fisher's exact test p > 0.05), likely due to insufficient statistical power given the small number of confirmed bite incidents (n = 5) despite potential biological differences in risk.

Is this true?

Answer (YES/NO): NO